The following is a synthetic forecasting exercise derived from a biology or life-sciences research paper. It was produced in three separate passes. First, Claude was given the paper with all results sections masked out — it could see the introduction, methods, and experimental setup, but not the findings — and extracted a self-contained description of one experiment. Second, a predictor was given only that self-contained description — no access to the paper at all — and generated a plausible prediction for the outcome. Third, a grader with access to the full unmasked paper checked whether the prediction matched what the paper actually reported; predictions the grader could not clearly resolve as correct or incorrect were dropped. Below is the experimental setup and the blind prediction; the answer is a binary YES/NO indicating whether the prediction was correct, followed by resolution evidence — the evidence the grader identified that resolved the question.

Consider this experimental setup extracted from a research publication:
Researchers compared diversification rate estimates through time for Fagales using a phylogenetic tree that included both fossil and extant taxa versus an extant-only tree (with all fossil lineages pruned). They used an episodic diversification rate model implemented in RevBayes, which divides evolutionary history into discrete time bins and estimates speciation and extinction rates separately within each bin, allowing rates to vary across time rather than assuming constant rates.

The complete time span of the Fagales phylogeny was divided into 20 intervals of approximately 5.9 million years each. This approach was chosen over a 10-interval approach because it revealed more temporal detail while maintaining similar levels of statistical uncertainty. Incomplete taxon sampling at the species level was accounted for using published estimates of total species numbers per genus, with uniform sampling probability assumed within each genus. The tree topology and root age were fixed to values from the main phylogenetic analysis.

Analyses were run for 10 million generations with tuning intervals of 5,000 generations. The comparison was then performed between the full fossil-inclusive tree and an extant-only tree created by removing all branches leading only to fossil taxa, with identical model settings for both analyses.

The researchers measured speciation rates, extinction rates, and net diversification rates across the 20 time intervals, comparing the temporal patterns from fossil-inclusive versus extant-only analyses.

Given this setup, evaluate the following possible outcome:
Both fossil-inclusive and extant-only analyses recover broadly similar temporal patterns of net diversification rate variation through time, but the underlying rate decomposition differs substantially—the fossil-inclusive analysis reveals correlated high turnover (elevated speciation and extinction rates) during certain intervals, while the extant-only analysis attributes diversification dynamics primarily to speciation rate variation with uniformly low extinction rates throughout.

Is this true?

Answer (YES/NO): NO